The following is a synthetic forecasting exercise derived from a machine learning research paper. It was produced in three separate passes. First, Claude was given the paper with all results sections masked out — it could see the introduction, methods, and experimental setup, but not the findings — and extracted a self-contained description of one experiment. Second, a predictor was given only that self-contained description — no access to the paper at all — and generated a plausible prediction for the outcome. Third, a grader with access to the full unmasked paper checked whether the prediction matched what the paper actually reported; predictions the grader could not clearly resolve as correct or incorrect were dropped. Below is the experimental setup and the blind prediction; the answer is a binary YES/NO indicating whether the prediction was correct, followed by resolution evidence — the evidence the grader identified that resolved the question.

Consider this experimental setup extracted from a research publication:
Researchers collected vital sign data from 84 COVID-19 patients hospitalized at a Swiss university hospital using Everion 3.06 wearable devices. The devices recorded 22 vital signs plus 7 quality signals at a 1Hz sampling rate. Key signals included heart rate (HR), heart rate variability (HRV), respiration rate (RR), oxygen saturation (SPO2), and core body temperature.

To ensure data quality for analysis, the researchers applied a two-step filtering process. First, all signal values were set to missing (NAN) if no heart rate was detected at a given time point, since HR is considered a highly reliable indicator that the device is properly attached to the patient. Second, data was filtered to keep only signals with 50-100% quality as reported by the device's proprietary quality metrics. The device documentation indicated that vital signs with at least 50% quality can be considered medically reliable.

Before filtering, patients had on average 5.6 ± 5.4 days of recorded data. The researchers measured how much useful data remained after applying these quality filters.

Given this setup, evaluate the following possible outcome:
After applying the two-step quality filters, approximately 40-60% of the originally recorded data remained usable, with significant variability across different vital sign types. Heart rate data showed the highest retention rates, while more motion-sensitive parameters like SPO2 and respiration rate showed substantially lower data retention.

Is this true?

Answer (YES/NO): NO